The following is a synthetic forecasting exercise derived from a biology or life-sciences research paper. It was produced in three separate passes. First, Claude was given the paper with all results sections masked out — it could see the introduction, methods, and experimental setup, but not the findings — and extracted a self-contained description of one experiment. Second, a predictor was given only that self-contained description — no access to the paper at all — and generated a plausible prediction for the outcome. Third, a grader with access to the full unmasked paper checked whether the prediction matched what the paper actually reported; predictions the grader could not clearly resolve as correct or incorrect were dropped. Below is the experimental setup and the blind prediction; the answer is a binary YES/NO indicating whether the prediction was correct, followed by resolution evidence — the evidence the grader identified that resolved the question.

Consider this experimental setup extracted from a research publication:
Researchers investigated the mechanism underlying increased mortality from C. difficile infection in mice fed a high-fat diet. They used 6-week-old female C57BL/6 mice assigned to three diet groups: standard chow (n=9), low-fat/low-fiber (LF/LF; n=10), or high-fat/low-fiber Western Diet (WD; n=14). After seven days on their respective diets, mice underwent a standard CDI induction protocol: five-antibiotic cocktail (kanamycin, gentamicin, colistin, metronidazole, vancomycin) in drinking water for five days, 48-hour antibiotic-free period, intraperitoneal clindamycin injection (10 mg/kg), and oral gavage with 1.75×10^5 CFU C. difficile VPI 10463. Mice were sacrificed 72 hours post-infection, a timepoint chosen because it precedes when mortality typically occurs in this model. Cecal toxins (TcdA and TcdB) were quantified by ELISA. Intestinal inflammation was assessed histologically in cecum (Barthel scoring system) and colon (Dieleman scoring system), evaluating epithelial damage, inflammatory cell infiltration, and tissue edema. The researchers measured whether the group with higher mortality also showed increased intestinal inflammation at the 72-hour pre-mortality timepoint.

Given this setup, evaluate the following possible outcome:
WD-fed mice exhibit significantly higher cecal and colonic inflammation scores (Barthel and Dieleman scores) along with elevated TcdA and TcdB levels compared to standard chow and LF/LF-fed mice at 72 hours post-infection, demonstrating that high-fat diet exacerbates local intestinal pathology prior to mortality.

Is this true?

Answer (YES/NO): NO